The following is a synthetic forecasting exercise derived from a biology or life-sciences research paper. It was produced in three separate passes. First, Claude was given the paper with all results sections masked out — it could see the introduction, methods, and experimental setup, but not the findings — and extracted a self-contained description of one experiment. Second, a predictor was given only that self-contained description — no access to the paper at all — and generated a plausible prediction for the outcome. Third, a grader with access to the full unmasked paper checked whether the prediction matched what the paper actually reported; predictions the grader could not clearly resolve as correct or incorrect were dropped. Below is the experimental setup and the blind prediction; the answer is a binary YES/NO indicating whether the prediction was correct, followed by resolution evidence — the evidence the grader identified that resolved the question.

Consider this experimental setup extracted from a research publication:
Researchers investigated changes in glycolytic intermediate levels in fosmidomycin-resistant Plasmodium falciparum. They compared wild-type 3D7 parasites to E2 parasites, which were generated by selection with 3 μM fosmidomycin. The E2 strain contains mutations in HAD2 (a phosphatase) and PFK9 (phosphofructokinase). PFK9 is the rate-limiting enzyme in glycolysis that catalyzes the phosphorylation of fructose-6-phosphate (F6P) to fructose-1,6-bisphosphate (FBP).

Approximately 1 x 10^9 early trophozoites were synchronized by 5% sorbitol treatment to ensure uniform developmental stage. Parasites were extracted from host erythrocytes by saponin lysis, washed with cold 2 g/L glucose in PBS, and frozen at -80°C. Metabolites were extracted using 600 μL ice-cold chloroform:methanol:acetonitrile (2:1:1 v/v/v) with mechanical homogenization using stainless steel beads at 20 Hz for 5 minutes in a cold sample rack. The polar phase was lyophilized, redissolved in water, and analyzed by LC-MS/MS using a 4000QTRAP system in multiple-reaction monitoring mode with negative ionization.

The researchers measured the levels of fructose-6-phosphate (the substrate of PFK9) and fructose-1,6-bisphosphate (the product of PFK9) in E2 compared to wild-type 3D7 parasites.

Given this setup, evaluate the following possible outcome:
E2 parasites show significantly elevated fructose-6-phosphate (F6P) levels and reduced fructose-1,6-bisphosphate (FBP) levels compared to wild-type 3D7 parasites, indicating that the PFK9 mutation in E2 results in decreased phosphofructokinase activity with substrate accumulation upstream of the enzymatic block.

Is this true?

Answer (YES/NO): NO